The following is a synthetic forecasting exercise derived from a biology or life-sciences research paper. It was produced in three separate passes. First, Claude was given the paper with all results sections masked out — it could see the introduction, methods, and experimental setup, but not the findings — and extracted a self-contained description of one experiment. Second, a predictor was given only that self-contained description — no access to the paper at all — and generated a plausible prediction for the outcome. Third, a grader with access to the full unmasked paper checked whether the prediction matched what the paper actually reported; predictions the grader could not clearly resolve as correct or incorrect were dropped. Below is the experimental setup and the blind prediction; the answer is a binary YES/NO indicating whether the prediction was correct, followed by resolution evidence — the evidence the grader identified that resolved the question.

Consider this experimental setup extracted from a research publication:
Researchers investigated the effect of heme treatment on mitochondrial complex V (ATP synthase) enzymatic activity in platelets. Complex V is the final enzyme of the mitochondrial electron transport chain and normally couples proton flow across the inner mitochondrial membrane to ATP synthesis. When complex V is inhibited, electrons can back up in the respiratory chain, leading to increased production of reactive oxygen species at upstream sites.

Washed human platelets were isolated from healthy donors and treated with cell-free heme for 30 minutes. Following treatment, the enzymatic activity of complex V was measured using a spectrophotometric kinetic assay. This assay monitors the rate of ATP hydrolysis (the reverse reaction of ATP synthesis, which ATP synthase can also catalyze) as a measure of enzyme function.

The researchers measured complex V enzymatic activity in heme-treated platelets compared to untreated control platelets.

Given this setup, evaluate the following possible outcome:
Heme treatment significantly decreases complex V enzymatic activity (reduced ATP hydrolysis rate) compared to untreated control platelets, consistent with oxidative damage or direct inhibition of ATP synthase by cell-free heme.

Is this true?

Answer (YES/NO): NO